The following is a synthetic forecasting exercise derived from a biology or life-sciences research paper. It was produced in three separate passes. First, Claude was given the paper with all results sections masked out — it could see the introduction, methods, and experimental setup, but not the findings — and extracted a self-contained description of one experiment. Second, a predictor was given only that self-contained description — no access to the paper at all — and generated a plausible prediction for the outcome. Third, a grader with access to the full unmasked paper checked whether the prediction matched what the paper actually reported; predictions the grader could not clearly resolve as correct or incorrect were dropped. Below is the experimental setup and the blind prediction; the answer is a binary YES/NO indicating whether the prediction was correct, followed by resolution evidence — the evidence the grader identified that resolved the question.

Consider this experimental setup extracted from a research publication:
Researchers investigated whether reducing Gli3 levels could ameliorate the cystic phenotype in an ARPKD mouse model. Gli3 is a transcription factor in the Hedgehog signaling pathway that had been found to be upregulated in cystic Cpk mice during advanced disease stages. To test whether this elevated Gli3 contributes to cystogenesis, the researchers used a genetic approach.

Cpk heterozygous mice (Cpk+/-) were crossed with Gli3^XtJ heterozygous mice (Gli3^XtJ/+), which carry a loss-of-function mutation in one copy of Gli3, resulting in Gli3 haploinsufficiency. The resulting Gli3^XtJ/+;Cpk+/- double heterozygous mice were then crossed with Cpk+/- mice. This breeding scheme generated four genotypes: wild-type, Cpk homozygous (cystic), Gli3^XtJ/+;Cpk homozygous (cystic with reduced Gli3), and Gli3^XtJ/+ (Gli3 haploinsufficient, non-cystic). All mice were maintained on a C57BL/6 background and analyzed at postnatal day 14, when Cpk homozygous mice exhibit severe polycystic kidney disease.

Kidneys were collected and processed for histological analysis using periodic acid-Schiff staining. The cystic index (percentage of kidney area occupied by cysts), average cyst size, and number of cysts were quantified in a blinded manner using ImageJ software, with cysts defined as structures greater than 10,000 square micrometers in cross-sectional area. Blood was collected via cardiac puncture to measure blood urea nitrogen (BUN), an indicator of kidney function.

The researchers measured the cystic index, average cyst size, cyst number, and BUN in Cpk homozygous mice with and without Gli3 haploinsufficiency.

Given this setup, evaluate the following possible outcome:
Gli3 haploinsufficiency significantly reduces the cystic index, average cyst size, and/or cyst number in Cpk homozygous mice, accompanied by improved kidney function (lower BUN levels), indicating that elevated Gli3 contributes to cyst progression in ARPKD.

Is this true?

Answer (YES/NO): NO